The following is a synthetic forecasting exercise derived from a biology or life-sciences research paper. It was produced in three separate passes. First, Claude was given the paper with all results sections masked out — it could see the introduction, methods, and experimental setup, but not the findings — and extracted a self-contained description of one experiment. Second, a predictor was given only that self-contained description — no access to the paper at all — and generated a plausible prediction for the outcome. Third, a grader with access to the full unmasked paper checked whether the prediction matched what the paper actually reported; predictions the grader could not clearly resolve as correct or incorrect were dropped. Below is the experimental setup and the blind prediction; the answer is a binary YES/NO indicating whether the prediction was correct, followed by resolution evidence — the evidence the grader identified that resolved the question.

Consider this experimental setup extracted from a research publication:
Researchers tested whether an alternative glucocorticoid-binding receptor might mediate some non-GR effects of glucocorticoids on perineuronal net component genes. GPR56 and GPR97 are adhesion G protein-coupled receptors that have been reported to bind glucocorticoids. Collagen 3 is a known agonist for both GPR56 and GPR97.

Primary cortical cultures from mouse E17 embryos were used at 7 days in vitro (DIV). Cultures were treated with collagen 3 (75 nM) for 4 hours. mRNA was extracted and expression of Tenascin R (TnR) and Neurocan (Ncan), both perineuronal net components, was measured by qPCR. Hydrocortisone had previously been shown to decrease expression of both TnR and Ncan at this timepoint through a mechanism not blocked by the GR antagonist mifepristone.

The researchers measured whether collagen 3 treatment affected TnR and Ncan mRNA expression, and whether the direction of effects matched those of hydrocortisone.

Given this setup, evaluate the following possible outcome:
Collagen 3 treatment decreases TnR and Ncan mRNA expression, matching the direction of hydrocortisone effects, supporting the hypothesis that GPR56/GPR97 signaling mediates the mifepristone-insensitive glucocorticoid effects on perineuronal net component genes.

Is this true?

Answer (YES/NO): NO